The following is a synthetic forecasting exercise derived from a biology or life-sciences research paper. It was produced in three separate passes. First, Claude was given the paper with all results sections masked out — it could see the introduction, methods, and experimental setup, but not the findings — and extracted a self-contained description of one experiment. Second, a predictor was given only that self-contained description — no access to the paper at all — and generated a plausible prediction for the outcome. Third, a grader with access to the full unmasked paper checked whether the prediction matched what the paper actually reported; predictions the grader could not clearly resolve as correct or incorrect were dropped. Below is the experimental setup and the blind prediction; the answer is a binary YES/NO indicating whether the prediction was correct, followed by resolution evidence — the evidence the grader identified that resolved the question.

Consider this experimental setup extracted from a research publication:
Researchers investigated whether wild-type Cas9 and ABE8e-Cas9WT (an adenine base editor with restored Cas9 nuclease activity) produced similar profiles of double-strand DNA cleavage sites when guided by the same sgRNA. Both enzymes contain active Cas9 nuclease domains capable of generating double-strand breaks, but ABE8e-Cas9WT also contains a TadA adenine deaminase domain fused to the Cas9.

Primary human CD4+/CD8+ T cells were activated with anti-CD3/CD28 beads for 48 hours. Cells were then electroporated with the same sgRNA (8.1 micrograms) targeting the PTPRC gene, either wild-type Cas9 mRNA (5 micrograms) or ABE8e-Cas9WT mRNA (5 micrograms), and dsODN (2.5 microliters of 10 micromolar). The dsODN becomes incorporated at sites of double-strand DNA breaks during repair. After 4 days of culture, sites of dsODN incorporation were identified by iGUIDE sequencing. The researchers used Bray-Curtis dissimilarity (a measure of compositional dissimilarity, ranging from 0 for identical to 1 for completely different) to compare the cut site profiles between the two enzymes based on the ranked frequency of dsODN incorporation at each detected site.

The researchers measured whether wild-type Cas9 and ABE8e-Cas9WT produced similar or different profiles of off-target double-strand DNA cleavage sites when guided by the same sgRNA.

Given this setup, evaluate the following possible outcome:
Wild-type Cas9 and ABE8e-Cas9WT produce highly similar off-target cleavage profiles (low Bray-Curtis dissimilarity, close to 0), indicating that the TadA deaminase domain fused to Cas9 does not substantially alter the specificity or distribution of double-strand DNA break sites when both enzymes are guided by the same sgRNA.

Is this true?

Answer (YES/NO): YES